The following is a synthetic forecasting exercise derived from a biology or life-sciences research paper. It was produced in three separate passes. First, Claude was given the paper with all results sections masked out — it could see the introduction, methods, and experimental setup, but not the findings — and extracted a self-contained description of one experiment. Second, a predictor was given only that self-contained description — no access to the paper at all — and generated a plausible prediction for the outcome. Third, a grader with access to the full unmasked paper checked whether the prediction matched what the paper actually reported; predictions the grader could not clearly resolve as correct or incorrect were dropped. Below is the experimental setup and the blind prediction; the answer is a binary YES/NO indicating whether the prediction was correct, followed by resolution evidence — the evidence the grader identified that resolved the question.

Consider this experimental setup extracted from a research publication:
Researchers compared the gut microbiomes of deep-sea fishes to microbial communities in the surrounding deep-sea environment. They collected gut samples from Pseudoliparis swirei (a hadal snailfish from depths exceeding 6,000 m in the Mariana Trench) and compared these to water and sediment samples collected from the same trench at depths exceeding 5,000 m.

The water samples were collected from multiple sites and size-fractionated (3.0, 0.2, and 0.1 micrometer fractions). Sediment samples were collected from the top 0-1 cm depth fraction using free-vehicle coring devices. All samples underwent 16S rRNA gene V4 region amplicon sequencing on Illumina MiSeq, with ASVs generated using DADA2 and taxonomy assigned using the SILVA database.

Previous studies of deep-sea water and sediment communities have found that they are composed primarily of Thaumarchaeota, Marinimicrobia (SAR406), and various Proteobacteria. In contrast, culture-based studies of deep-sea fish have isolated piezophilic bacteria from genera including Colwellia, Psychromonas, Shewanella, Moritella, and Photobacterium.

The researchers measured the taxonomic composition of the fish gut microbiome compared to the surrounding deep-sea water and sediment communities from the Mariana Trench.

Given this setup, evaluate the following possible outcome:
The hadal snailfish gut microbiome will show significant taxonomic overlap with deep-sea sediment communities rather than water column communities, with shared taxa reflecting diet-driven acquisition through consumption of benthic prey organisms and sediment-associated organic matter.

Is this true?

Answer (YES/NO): NO